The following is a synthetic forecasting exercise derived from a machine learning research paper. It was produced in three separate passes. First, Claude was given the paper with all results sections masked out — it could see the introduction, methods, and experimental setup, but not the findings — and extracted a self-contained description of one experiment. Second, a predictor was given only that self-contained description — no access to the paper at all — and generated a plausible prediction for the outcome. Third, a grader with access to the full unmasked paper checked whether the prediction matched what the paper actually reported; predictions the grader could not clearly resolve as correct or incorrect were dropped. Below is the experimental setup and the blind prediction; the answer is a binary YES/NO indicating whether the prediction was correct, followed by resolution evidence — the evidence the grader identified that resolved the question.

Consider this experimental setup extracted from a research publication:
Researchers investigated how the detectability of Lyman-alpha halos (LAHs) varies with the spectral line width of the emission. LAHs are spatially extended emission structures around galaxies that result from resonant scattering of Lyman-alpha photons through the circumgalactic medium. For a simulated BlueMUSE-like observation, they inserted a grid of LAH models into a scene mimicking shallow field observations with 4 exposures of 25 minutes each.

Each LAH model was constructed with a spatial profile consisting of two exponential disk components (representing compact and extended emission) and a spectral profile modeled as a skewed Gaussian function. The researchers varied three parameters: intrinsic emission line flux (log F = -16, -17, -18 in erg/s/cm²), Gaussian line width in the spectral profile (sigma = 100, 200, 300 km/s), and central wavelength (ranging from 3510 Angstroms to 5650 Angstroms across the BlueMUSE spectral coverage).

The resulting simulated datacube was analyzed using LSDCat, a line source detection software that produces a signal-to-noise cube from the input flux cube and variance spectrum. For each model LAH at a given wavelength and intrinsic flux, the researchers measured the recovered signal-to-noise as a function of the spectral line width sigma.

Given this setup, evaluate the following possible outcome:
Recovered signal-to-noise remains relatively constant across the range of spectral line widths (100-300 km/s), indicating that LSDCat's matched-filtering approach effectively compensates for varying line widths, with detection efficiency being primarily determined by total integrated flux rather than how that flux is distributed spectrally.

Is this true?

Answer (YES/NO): NO